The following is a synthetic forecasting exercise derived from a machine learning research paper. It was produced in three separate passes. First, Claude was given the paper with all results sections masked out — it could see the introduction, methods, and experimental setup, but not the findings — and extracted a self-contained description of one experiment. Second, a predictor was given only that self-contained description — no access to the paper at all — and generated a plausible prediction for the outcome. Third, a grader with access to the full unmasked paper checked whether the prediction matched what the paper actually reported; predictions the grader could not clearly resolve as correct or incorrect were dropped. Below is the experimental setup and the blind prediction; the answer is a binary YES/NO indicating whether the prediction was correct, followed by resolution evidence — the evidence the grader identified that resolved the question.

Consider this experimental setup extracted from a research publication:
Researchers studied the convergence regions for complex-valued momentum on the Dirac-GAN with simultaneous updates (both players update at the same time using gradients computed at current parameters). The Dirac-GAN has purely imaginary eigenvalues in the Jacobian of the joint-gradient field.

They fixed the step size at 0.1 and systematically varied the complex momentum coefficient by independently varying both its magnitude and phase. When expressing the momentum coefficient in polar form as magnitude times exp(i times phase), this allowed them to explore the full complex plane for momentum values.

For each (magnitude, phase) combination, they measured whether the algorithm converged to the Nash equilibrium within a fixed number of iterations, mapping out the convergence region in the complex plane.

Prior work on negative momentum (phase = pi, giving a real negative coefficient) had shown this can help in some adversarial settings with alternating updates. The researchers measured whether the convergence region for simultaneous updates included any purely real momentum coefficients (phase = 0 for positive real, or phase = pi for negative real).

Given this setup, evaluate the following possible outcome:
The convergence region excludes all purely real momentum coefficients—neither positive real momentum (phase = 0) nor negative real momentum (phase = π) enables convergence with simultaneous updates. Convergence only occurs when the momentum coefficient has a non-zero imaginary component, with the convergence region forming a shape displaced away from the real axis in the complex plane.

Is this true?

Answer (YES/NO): YES